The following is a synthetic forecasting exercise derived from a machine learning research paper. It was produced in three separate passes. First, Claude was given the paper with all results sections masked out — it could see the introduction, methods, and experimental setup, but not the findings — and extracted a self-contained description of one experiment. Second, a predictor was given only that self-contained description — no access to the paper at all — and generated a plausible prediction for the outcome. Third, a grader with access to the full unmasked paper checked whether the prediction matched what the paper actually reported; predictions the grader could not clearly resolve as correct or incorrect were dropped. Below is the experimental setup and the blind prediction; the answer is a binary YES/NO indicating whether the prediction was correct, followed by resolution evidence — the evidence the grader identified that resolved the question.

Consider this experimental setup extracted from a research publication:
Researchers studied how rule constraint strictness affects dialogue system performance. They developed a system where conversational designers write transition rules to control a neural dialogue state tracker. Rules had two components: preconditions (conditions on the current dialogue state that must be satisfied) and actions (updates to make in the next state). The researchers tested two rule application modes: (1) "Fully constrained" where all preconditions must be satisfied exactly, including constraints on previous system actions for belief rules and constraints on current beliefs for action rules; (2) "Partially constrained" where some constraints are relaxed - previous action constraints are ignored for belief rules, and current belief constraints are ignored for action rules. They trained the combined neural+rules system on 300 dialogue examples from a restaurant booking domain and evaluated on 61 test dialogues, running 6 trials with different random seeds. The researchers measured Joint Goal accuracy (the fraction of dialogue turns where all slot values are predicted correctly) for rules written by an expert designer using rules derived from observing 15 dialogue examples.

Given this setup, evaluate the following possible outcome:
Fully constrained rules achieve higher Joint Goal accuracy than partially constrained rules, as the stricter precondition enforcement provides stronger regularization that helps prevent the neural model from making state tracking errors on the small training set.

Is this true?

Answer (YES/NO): NO